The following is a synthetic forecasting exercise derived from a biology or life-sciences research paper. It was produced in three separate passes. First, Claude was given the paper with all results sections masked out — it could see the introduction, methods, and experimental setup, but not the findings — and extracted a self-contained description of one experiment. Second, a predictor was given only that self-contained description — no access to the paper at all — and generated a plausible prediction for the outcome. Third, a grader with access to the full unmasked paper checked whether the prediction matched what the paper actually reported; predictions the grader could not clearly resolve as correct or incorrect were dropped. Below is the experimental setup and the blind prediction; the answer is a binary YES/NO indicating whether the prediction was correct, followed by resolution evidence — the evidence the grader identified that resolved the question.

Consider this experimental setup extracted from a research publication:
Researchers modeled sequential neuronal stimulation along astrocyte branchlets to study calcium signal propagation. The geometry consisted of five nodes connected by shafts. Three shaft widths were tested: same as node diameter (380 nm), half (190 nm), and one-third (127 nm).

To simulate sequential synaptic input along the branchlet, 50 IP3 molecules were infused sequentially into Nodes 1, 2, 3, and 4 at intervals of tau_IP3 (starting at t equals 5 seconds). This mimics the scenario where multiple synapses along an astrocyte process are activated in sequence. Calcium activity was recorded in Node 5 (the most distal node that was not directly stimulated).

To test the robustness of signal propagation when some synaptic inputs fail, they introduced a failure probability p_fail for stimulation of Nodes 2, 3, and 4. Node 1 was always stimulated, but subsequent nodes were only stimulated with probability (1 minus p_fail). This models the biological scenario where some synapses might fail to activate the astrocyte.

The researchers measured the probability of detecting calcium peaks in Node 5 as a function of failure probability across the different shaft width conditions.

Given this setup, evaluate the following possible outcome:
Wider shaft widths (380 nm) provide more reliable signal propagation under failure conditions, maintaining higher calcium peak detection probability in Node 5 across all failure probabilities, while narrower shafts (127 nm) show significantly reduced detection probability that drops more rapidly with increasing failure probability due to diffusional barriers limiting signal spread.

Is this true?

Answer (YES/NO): NO